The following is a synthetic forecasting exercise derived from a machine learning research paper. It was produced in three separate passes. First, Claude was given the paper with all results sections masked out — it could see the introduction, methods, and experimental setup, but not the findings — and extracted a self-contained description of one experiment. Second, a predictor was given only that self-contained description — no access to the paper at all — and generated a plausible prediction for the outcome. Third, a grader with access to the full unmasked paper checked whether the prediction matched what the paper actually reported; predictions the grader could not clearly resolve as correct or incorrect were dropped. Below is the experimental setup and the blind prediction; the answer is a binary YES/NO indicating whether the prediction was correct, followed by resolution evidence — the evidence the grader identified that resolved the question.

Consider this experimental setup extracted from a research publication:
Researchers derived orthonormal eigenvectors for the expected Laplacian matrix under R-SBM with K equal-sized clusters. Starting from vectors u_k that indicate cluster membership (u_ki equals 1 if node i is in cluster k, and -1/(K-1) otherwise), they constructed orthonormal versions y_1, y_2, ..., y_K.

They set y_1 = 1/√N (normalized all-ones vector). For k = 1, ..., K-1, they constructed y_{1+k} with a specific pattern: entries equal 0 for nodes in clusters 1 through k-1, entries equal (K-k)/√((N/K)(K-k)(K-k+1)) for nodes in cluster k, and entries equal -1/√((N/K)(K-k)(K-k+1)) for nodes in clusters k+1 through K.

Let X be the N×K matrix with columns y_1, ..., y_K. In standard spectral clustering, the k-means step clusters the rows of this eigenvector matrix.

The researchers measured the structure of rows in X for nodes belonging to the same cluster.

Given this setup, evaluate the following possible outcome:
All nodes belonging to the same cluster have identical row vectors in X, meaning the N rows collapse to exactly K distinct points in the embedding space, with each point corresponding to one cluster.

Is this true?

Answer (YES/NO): YES